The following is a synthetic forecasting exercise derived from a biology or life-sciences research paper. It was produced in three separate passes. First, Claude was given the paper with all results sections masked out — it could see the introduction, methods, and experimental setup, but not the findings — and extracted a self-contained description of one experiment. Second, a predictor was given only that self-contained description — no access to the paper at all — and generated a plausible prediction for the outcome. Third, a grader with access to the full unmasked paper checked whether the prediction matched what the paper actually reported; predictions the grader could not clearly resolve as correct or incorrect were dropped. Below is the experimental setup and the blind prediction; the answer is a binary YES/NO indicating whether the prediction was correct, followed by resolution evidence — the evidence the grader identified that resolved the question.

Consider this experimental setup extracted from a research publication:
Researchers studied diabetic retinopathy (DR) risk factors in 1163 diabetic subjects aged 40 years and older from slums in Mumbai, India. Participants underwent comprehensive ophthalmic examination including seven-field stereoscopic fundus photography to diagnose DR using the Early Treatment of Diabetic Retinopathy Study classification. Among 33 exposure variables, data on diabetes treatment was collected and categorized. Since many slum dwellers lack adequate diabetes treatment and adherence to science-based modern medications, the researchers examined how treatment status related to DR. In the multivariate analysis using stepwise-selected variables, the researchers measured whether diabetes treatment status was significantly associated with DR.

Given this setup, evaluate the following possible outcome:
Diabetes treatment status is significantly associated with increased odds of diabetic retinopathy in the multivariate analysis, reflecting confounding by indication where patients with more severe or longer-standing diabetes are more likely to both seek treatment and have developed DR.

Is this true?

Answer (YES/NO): NO